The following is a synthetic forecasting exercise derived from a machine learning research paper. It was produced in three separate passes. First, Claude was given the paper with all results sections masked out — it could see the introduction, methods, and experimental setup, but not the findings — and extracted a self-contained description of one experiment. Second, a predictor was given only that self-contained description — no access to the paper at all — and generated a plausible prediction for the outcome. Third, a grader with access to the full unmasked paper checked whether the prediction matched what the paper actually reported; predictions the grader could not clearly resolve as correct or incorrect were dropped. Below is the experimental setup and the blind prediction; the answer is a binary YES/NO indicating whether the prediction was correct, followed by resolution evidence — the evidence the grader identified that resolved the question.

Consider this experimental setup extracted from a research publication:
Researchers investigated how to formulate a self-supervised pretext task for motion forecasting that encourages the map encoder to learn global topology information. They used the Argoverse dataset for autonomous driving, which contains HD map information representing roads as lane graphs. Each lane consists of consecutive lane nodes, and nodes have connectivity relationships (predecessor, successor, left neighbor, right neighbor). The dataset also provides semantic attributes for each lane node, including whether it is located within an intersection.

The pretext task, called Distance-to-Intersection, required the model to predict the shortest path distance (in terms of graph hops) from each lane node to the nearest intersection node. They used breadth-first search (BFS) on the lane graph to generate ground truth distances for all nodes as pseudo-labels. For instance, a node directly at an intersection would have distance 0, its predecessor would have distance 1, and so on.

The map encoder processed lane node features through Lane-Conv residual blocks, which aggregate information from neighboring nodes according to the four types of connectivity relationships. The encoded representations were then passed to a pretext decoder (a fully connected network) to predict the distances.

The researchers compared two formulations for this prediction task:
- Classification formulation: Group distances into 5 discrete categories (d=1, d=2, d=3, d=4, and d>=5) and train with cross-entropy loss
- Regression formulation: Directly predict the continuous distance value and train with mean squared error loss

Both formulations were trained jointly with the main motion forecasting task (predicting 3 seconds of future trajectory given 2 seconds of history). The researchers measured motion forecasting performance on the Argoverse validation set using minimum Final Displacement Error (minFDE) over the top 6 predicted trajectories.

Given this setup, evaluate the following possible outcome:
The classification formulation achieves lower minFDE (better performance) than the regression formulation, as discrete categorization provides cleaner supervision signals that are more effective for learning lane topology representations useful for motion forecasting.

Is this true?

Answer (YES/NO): NO